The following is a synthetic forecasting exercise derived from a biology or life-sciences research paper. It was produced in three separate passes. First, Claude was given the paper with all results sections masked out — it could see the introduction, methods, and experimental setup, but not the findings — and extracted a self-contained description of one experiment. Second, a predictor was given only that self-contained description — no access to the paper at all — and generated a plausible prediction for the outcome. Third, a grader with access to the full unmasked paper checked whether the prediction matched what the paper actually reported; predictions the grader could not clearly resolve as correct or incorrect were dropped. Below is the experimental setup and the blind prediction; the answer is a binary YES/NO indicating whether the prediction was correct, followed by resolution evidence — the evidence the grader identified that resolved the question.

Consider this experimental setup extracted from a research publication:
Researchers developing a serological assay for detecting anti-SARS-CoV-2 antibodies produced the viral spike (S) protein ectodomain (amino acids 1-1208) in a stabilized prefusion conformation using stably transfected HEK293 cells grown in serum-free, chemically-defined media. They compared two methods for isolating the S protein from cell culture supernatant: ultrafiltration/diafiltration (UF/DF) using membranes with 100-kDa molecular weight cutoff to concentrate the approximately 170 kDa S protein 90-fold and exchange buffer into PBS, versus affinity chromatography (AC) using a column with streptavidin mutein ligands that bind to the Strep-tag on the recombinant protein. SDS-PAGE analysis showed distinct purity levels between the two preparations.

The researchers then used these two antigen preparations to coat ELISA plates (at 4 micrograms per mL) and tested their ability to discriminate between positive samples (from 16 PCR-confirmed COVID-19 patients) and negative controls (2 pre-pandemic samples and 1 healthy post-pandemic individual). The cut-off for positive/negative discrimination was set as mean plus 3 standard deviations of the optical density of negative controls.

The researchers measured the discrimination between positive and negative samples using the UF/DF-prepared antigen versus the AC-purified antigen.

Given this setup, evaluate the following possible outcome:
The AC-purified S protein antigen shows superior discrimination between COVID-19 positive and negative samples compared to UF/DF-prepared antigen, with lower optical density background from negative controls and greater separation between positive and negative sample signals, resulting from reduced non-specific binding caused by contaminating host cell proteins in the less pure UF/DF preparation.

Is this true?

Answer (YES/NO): YES